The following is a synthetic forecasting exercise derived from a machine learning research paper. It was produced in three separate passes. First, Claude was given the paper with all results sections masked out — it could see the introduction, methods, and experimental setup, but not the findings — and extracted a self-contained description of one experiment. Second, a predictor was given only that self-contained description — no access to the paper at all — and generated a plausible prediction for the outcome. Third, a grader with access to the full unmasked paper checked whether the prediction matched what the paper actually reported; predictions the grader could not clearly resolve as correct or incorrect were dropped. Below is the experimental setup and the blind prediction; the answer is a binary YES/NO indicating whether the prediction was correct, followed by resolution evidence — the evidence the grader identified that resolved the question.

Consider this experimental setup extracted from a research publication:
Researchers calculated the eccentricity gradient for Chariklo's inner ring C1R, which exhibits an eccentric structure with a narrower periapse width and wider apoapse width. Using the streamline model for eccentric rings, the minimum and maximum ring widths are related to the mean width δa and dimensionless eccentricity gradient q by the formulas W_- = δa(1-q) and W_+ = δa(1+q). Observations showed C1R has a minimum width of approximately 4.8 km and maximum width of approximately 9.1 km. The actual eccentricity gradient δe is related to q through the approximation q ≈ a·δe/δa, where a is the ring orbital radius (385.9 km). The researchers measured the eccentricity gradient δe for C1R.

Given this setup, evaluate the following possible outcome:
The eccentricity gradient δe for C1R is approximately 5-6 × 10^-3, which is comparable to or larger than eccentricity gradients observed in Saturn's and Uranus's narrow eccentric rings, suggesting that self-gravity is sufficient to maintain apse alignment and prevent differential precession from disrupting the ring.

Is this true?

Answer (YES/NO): YES